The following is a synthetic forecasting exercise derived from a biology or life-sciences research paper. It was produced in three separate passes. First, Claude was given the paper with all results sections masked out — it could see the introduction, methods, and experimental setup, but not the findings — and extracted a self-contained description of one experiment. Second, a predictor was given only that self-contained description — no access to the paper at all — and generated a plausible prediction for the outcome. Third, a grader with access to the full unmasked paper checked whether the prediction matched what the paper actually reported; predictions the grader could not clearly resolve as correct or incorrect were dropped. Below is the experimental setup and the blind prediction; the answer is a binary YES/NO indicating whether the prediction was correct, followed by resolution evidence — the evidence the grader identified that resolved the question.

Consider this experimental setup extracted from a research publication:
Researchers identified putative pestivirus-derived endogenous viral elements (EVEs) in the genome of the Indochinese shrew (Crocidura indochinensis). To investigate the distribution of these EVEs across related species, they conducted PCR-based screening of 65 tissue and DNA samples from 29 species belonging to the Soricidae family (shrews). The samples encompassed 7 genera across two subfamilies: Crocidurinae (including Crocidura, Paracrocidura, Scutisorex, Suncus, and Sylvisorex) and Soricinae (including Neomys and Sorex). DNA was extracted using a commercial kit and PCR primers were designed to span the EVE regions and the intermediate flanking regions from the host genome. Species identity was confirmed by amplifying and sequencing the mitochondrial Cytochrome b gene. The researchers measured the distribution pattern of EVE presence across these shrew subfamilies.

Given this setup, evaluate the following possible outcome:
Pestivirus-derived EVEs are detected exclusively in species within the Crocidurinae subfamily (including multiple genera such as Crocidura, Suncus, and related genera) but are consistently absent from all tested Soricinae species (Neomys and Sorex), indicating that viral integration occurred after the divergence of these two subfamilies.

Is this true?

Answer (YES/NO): NO